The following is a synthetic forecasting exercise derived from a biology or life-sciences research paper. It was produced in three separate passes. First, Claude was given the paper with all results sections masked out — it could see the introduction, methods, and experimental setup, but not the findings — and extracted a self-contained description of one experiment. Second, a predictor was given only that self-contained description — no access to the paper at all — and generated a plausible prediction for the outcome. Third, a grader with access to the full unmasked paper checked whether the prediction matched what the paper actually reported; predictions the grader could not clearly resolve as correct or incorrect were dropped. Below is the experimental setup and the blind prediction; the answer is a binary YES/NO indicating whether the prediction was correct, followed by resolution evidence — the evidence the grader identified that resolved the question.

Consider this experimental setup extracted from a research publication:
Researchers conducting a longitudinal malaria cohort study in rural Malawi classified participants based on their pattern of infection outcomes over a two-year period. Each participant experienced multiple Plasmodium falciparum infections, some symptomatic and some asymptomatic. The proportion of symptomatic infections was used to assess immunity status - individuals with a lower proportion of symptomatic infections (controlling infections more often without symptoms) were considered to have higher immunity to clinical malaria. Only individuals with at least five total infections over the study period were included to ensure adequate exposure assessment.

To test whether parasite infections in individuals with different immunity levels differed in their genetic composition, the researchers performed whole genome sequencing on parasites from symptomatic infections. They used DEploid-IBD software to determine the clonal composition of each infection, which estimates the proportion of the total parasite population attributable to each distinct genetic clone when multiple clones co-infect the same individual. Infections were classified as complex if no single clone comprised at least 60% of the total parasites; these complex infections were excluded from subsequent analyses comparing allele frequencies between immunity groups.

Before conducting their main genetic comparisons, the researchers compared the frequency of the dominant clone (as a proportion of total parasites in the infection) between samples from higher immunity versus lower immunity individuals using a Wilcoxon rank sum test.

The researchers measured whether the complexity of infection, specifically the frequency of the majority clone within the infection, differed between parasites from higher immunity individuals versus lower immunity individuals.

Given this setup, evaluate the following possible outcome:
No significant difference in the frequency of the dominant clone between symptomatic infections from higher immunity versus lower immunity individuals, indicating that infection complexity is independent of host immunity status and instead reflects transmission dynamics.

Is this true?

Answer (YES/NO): NO